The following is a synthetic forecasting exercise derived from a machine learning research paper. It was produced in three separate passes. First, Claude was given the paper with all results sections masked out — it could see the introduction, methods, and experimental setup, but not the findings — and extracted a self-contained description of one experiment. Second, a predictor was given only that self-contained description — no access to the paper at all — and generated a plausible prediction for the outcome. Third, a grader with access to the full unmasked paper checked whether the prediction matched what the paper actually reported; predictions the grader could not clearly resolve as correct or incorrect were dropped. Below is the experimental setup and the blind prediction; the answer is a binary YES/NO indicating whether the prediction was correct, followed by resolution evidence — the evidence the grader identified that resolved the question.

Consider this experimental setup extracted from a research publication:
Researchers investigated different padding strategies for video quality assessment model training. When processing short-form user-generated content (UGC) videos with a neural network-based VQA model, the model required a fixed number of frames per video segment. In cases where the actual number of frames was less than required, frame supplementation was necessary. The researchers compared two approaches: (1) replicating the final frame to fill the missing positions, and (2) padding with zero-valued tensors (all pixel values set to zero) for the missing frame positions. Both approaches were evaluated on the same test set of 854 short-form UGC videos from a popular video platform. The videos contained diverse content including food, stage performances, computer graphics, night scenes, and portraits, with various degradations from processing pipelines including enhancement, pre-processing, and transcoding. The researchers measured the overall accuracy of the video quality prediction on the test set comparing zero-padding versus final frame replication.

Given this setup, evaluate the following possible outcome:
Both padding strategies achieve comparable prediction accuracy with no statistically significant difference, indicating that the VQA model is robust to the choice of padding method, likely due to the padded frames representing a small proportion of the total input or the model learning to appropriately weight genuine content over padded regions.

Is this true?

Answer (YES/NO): NO